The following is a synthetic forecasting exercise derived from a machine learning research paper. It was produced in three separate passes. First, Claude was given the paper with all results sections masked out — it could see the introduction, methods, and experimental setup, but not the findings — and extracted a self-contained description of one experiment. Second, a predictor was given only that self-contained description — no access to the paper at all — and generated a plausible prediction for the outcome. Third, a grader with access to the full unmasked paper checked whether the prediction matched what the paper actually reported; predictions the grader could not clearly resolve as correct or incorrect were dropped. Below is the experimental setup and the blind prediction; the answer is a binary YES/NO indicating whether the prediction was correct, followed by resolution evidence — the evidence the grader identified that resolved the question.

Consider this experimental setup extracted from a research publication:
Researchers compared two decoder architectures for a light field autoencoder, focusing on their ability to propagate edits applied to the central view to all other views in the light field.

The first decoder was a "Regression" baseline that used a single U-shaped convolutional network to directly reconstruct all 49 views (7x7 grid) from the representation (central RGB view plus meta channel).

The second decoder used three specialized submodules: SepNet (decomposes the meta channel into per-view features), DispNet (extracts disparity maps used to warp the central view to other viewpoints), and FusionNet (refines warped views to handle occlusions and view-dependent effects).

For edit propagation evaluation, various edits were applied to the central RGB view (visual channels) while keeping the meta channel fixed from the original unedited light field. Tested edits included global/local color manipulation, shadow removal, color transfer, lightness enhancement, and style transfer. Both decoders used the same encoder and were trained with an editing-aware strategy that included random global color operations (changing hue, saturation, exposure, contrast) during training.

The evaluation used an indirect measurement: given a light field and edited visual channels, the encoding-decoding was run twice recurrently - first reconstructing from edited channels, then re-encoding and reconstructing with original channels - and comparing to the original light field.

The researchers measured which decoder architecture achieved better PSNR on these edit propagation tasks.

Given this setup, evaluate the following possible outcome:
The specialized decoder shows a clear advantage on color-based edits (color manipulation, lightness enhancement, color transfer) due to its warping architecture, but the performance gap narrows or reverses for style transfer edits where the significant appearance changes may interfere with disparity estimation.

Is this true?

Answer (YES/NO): NO